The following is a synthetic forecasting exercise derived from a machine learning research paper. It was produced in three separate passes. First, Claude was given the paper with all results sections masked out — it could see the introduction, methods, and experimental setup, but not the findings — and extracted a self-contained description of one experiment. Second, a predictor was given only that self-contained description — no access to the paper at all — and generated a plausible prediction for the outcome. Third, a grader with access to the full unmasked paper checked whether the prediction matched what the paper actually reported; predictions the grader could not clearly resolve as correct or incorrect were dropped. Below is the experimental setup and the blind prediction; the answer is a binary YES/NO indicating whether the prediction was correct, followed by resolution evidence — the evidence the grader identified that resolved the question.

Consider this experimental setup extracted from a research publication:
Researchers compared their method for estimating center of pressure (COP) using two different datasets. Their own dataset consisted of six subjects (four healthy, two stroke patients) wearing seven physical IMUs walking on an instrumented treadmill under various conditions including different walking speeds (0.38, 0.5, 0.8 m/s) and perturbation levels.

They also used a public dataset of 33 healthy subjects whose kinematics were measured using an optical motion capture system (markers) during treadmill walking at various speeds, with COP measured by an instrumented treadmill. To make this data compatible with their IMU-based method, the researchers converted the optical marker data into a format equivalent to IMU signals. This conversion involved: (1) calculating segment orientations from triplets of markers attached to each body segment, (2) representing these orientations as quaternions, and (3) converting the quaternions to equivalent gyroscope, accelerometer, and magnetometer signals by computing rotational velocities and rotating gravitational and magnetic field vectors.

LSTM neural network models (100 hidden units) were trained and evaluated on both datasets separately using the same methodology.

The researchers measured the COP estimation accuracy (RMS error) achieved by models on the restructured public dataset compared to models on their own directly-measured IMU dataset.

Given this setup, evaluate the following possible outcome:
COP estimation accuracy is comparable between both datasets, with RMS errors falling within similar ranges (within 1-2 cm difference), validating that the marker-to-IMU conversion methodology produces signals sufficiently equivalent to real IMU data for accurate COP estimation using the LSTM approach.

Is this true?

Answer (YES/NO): YES